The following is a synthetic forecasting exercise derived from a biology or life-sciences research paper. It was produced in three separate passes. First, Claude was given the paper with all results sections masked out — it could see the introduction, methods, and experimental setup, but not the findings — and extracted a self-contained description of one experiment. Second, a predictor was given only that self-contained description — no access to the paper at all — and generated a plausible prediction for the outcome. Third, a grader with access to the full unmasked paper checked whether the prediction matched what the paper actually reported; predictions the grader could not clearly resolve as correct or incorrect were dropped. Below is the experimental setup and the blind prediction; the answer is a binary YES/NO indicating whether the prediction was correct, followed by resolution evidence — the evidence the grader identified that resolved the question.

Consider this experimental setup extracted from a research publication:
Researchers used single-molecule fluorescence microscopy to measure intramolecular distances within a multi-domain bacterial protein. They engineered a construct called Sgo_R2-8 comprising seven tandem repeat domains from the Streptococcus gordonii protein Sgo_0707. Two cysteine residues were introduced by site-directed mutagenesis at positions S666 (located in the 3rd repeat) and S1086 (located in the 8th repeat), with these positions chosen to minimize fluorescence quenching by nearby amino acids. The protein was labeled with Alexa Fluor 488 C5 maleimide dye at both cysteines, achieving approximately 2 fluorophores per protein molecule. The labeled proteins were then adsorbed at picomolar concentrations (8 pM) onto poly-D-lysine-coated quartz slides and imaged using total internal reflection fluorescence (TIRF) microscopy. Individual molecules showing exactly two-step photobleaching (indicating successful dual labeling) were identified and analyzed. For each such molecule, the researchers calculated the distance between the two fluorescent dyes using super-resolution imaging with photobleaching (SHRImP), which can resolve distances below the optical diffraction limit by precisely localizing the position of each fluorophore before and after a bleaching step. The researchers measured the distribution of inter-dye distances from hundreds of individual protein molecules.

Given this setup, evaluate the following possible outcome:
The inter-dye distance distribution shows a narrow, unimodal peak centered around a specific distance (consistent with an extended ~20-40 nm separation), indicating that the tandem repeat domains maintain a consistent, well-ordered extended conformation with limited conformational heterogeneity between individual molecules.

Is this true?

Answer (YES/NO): YES